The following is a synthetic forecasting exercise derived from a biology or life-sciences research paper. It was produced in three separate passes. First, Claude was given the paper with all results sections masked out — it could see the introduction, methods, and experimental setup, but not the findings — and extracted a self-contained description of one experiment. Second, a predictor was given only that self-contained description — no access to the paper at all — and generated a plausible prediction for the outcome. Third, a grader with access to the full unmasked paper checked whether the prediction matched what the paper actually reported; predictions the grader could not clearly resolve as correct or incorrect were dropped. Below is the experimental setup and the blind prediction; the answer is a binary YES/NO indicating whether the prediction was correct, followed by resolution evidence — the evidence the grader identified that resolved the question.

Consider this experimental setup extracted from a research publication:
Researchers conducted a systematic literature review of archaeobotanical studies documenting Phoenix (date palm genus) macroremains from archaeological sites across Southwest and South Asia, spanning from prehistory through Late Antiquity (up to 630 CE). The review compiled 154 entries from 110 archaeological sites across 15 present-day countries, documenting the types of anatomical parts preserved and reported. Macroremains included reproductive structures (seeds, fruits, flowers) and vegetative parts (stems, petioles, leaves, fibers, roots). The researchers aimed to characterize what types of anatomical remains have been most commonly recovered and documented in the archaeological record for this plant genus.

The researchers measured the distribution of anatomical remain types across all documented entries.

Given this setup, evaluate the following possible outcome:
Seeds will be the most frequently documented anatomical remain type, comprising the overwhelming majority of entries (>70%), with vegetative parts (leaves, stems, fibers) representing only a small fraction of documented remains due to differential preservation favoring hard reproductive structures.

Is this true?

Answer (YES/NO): YES